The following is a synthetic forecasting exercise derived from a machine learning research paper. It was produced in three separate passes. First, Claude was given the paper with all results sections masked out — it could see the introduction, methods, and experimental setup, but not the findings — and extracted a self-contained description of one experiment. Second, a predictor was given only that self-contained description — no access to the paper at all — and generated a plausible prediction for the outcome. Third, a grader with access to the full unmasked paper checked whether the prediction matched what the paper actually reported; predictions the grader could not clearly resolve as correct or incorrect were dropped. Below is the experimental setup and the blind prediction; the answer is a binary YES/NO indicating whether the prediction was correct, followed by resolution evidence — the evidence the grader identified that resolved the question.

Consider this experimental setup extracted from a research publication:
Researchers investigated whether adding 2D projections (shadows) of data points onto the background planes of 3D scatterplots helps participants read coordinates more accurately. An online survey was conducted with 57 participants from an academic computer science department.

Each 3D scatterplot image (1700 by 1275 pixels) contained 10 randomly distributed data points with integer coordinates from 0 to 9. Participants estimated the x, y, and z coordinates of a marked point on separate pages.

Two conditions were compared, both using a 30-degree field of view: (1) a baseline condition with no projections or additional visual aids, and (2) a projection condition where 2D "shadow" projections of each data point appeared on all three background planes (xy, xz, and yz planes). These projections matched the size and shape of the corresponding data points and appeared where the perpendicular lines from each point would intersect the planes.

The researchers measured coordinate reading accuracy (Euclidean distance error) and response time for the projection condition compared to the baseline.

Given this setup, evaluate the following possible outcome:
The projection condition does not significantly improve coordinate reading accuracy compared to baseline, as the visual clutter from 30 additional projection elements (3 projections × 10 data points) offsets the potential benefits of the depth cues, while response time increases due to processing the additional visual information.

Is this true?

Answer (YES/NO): NO